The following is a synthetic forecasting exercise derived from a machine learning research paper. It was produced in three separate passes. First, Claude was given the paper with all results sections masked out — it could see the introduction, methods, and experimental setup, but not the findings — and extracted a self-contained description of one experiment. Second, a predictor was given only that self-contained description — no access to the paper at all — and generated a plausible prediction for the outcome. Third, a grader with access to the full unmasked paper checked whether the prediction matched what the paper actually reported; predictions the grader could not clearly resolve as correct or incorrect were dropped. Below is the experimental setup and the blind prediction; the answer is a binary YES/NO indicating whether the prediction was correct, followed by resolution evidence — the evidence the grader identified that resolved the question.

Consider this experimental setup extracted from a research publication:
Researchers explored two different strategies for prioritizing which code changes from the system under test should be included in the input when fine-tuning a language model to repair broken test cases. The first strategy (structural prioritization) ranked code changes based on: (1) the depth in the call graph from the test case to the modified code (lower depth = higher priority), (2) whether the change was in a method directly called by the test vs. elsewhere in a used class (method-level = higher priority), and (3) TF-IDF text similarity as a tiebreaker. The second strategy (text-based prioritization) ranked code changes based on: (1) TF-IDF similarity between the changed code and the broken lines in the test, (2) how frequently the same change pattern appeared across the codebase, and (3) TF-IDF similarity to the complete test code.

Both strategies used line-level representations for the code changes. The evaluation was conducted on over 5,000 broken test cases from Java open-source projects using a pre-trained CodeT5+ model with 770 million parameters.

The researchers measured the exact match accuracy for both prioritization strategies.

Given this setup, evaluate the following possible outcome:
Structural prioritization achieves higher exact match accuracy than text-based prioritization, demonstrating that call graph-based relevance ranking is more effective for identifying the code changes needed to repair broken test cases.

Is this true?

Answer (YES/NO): NO